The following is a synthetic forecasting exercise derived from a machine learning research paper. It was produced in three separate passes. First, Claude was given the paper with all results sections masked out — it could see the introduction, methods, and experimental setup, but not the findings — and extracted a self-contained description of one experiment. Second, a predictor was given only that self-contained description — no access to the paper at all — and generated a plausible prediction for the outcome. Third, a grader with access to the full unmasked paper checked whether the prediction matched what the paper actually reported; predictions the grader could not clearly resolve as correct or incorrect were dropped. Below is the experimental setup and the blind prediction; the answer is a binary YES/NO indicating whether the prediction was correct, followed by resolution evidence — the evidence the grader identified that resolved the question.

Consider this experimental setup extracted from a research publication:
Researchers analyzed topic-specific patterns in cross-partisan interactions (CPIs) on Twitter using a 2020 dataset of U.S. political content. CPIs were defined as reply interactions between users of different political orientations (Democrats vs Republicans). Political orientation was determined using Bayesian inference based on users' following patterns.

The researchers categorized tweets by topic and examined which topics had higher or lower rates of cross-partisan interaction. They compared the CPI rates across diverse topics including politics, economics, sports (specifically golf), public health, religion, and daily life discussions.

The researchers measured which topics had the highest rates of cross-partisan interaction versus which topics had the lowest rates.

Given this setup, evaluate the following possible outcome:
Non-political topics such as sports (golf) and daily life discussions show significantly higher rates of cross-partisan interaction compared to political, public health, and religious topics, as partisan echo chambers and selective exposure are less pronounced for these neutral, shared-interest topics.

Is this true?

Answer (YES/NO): NO